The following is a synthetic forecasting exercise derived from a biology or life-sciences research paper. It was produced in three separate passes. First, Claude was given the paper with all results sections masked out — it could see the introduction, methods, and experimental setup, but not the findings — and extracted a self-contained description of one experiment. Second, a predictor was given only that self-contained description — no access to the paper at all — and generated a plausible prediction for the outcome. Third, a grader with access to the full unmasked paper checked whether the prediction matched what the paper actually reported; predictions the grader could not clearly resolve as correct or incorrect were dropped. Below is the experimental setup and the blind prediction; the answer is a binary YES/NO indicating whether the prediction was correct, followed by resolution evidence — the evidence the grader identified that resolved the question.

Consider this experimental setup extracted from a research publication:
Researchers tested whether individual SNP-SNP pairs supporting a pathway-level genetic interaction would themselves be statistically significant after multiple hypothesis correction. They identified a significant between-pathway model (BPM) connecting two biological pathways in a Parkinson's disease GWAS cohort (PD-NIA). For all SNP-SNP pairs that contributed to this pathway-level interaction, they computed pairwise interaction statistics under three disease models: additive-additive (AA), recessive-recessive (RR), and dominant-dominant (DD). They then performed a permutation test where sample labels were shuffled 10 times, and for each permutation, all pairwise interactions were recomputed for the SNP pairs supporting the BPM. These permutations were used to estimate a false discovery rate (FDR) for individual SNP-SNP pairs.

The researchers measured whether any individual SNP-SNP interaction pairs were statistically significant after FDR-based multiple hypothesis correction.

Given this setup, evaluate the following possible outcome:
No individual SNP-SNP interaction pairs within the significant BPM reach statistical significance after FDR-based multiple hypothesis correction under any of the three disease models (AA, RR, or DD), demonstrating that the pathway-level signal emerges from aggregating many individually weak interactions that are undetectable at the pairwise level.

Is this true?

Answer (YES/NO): YES